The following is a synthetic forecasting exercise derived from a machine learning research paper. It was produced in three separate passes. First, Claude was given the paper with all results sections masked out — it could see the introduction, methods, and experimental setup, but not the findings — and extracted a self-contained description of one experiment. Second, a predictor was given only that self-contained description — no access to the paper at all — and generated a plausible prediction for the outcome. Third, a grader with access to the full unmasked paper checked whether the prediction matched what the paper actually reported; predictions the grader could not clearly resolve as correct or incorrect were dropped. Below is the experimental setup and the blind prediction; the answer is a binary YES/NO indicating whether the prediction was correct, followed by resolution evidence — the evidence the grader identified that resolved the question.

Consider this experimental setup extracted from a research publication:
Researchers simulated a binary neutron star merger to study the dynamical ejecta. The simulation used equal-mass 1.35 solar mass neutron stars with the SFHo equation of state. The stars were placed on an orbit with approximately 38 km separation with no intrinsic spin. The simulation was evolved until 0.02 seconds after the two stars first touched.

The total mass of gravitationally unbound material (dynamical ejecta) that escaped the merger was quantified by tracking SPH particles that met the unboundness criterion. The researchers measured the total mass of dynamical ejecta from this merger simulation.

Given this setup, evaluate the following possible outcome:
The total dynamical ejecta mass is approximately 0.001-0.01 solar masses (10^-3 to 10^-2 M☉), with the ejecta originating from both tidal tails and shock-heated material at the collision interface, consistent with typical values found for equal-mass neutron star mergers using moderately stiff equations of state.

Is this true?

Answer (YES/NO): YES